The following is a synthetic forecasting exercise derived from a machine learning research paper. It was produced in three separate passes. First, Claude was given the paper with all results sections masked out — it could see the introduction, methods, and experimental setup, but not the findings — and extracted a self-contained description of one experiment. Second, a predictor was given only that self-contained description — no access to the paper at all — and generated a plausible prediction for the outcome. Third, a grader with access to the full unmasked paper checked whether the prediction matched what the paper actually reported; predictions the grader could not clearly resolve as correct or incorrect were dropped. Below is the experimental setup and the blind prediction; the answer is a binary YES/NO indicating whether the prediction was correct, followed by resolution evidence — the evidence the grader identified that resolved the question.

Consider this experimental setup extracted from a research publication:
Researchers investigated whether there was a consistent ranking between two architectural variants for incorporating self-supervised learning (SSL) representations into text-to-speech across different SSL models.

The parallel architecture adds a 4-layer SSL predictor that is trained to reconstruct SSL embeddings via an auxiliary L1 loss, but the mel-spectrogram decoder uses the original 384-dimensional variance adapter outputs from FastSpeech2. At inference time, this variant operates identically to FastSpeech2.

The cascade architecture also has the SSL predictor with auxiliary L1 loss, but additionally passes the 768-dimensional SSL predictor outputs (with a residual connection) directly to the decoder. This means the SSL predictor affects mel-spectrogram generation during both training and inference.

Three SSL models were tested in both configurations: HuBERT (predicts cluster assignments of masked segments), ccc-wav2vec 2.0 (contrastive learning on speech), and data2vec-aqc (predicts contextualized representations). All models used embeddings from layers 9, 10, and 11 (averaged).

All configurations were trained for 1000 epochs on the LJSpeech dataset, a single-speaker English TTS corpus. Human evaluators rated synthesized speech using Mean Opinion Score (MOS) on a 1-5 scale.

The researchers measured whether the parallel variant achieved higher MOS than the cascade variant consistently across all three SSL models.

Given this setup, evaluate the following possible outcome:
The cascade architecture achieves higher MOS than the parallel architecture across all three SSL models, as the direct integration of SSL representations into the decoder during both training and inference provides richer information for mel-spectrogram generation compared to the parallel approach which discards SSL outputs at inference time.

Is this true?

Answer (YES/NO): NO